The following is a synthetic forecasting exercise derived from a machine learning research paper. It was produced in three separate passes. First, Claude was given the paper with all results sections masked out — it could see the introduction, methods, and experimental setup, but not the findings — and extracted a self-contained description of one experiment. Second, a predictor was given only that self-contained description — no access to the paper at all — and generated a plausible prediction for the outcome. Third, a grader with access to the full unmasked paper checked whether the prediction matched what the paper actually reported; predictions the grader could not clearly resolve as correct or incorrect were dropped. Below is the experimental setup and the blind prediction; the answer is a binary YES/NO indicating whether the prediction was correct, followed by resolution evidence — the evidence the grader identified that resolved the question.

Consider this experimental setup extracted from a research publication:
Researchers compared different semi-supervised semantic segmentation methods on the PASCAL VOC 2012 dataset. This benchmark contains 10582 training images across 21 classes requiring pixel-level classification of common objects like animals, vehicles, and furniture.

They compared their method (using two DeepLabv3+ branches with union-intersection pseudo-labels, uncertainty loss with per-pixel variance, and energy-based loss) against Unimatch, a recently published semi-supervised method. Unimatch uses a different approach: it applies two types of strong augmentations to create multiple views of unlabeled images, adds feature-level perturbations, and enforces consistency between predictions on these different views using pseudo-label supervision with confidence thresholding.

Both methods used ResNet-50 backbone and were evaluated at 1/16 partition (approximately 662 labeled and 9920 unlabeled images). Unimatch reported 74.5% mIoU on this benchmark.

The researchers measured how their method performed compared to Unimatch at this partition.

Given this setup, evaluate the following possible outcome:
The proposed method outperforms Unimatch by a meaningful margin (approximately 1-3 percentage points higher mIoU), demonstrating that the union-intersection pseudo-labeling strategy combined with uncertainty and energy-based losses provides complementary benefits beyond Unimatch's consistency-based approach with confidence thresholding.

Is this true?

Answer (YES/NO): NO